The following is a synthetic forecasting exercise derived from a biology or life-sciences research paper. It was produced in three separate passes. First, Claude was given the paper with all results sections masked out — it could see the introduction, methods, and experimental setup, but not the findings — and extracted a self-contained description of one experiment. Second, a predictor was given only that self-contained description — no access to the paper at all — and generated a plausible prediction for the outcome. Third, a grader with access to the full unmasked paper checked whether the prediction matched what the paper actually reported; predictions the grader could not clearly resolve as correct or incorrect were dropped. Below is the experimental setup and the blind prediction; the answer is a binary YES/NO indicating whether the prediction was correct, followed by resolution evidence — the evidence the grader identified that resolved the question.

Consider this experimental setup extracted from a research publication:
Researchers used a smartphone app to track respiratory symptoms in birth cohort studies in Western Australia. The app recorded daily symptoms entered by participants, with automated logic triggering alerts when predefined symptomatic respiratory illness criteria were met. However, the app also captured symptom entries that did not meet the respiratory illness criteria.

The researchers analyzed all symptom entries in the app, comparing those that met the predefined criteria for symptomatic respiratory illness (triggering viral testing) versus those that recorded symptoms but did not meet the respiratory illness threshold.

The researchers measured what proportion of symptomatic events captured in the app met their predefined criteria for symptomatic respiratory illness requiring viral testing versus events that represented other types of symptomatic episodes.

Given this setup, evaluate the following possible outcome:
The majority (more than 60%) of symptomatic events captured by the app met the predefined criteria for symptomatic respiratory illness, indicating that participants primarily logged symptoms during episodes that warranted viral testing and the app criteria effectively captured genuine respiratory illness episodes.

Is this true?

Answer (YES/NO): NO